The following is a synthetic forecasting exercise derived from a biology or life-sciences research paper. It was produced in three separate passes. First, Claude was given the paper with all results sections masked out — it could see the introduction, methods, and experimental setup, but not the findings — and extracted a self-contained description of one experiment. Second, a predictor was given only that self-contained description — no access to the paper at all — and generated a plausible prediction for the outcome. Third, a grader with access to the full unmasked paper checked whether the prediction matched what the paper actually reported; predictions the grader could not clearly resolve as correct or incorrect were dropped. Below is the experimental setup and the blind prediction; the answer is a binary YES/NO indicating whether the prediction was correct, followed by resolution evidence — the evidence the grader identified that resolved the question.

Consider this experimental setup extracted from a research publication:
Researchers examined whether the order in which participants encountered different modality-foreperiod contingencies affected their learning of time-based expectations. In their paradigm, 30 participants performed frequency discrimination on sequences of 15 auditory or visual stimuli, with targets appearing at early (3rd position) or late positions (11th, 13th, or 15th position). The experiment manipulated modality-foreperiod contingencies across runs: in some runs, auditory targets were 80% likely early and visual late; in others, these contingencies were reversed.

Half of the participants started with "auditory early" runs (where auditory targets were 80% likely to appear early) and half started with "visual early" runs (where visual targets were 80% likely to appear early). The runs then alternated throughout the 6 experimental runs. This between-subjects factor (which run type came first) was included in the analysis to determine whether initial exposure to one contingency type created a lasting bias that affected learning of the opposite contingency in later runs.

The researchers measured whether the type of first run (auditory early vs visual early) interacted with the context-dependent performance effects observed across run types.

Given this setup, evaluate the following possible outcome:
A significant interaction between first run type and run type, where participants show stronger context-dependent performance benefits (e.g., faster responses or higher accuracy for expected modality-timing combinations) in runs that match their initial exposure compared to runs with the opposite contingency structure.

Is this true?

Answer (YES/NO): NO